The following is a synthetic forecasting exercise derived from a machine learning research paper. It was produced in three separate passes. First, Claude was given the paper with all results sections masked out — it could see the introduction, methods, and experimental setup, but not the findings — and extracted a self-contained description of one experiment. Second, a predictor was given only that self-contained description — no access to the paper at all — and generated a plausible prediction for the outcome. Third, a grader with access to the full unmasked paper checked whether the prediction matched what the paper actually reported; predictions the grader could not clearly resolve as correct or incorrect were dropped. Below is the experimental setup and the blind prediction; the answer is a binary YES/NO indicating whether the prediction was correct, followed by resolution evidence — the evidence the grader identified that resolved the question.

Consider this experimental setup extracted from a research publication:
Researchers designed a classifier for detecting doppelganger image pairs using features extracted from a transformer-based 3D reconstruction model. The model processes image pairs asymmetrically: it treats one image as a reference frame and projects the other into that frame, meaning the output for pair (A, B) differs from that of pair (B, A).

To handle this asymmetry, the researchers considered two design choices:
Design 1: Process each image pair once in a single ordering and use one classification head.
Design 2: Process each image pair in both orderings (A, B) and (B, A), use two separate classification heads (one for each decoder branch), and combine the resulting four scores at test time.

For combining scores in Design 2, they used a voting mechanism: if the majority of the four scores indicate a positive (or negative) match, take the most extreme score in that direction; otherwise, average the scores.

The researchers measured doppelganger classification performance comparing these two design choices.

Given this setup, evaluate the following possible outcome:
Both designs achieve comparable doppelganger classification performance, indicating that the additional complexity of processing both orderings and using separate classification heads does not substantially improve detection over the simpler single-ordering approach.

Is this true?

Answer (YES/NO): NO